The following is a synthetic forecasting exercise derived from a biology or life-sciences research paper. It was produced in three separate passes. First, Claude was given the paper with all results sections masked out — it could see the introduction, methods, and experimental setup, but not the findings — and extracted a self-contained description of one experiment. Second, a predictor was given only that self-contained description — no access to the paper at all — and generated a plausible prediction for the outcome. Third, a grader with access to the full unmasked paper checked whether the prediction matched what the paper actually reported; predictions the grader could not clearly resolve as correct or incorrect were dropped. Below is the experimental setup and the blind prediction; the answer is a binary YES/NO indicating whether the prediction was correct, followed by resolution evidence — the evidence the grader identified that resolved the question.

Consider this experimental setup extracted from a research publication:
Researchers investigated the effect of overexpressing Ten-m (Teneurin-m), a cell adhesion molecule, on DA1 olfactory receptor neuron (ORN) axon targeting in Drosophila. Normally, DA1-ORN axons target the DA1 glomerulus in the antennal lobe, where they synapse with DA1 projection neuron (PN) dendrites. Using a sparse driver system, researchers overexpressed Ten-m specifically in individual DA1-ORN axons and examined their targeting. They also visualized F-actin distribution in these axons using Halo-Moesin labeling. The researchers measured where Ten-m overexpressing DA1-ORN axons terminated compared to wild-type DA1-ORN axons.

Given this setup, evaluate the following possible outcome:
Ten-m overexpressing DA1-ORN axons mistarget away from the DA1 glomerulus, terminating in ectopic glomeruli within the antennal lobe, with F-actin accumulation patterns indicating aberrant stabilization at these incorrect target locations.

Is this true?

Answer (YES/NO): YES